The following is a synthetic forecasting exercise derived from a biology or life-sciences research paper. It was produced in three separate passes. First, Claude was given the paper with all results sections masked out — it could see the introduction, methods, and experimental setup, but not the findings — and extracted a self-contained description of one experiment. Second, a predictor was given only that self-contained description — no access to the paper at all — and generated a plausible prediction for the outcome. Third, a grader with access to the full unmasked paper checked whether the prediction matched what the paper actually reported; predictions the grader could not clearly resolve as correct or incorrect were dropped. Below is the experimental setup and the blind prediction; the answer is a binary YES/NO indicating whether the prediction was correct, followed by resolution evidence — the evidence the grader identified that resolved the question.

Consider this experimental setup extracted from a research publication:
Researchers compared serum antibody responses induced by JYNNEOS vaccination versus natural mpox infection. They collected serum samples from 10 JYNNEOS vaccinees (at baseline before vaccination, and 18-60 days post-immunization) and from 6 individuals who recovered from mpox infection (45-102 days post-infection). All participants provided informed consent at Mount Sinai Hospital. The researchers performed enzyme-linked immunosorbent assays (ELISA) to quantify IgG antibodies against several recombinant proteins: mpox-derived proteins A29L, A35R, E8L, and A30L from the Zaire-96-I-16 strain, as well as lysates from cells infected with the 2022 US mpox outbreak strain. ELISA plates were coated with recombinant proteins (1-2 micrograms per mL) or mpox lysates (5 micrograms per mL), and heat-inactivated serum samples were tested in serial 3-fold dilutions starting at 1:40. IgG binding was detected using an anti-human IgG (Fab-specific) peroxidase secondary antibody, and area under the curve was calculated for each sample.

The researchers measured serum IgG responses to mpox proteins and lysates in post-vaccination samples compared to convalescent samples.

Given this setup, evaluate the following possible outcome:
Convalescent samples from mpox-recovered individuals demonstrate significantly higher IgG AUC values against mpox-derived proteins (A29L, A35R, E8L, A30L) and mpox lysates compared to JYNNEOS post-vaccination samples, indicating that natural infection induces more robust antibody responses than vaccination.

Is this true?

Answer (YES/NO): NO